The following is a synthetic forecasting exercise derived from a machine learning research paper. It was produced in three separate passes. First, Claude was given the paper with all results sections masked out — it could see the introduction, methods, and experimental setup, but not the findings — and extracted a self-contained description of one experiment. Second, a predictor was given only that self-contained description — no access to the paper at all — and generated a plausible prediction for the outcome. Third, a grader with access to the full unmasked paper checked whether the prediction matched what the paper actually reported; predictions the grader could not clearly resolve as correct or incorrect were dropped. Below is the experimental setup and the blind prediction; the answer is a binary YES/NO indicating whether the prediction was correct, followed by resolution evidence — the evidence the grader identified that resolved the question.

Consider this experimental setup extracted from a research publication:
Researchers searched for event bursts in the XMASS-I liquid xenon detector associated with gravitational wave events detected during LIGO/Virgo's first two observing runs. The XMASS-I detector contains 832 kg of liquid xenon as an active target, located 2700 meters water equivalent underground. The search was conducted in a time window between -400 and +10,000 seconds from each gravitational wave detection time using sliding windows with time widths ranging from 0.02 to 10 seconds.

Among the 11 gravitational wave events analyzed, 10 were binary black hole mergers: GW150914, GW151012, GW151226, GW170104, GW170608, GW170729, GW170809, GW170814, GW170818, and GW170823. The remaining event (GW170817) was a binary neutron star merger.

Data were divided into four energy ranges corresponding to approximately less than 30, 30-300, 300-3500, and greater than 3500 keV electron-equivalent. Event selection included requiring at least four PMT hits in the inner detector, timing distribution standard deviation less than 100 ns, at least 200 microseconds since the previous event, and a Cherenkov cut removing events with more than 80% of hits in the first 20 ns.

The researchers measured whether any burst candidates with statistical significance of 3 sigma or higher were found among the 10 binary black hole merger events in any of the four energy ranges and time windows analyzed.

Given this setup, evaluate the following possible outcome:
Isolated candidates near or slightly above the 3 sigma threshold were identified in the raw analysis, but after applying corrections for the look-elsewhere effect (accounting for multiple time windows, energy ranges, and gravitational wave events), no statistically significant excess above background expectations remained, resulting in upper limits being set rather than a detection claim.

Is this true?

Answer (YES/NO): YES